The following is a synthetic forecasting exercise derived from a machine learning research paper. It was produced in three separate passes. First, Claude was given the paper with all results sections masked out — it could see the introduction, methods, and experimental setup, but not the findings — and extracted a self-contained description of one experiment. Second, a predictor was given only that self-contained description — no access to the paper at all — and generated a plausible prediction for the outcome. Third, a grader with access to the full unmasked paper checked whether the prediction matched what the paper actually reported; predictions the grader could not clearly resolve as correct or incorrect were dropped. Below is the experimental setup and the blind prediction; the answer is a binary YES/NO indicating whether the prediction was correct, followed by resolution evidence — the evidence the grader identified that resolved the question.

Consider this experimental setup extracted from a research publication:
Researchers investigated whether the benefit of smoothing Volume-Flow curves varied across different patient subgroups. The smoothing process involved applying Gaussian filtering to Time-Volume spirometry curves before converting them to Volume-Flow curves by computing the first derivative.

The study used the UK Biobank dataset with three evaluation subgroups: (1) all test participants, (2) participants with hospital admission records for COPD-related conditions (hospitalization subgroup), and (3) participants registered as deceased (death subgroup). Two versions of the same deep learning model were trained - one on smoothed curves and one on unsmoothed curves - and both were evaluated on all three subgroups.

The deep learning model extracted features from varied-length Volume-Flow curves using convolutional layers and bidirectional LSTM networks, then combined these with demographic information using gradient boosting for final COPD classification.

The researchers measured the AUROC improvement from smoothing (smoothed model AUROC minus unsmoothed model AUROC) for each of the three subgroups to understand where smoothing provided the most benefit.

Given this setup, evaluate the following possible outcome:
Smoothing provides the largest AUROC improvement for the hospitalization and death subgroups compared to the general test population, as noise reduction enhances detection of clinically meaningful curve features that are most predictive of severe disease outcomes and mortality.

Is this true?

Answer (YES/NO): NO